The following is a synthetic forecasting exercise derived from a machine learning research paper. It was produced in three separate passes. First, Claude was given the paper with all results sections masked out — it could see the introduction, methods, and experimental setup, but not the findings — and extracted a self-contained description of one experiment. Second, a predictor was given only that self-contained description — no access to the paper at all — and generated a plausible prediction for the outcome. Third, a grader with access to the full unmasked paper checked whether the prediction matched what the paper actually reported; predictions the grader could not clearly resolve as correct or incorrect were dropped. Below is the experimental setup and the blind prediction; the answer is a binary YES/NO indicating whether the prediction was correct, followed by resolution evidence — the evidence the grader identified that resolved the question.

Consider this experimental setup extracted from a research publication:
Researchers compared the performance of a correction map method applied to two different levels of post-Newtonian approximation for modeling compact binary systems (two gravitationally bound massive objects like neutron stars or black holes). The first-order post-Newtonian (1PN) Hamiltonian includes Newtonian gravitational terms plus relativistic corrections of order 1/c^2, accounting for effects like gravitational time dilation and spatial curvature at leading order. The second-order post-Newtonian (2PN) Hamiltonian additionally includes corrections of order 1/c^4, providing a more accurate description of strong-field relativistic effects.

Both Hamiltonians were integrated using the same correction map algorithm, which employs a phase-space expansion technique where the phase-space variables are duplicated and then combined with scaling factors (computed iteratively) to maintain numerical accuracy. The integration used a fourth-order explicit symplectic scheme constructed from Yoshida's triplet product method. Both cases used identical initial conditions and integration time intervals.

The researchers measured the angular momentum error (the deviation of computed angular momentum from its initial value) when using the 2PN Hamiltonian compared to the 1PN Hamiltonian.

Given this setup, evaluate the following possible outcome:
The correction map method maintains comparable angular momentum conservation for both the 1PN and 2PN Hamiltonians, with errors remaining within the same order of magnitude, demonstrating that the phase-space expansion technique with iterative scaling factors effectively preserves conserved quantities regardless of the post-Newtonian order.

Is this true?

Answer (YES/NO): YES